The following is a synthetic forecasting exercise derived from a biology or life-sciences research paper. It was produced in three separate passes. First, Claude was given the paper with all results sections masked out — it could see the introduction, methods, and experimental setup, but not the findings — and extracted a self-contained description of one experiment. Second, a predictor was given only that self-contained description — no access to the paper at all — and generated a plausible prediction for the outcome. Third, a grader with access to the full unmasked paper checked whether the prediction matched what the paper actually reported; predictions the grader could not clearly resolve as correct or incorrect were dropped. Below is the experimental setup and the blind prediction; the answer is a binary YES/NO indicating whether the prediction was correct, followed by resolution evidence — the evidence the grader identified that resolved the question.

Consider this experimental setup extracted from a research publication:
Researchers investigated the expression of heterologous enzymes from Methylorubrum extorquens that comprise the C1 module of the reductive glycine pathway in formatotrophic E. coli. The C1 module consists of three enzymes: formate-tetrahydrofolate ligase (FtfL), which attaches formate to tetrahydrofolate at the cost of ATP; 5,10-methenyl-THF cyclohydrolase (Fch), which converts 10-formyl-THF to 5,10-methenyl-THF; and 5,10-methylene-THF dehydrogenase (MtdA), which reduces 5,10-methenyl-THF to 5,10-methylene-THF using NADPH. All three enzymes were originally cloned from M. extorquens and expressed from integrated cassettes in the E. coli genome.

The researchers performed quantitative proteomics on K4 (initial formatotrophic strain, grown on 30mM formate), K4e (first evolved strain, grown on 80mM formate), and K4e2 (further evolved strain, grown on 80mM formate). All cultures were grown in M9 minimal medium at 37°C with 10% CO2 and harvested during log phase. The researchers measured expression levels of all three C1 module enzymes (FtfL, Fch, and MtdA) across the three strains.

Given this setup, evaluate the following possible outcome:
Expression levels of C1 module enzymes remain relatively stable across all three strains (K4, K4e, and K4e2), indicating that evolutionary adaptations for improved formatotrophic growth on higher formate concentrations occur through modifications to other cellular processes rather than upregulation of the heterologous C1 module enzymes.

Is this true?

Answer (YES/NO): YES